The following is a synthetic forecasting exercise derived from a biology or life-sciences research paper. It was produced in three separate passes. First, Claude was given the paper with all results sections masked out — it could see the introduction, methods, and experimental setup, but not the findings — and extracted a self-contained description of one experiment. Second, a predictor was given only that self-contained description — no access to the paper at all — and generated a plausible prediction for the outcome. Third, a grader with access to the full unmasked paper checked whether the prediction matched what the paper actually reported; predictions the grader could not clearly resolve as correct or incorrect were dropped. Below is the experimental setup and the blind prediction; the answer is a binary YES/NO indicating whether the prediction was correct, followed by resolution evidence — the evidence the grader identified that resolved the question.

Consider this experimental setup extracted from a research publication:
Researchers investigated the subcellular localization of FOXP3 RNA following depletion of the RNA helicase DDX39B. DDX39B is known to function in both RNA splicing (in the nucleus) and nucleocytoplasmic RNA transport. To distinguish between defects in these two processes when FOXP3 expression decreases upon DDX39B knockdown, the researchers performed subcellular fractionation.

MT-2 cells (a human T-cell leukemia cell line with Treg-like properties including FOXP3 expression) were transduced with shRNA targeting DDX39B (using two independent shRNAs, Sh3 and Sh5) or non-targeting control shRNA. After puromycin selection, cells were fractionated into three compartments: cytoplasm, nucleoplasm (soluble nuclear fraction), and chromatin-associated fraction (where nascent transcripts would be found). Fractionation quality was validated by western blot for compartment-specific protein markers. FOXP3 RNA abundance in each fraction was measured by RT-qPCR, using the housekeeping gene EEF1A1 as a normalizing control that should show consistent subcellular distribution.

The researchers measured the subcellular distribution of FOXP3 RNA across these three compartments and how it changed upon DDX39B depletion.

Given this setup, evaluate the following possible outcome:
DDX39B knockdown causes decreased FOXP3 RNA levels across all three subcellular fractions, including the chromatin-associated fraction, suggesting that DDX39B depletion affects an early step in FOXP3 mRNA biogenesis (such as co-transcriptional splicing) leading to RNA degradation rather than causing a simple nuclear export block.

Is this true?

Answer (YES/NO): YES